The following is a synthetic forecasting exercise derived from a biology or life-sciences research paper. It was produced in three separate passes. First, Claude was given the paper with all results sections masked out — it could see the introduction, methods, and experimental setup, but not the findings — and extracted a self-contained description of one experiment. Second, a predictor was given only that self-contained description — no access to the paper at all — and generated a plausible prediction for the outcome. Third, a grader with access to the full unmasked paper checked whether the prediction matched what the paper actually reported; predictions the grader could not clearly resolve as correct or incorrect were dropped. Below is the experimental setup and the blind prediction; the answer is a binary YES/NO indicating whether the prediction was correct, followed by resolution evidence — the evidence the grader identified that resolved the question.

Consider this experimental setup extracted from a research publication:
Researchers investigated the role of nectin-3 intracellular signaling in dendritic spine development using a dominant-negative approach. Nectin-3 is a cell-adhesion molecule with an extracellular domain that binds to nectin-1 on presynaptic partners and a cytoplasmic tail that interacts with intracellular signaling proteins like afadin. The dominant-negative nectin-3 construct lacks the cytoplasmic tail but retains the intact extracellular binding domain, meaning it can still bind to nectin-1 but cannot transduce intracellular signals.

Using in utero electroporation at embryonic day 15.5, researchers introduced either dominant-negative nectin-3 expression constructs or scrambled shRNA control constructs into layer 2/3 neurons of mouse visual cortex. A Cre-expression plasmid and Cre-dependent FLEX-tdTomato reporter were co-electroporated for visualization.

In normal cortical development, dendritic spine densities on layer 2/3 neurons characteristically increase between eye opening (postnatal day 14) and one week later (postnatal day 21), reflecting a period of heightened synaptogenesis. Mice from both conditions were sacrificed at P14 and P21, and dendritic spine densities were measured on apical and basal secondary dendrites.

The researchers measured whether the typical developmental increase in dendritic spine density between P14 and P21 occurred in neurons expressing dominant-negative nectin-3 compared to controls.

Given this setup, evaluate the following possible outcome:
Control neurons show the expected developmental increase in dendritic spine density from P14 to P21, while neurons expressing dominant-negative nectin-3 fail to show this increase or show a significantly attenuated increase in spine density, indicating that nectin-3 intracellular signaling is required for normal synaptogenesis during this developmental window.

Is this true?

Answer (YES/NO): YES